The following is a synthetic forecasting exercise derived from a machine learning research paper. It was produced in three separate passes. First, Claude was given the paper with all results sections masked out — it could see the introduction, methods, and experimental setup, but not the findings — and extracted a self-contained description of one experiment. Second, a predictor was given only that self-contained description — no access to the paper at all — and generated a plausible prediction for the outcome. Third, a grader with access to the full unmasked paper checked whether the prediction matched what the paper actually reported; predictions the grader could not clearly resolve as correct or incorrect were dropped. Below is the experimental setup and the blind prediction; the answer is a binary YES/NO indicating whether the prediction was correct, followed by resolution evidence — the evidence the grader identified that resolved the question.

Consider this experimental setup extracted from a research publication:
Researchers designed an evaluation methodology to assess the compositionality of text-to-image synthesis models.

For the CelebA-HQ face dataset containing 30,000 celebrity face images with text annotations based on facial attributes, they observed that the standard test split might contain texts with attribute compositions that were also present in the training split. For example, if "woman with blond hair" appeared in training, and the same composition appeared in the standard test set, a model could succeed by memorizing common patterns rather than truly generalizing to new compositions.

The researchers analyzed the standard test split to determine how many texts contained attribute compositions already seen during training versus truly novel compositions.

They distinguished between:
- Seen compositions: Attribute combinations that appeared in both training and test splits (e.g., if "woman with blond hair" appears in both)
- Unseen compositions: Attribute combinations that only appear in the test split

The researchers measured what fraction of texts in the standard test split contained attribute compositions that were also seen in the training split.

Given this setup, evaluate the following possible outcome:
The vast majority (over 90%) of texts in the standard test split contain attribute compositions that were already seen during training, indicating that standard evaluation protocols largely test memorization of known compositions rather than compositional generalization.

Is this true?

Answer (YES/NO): NO